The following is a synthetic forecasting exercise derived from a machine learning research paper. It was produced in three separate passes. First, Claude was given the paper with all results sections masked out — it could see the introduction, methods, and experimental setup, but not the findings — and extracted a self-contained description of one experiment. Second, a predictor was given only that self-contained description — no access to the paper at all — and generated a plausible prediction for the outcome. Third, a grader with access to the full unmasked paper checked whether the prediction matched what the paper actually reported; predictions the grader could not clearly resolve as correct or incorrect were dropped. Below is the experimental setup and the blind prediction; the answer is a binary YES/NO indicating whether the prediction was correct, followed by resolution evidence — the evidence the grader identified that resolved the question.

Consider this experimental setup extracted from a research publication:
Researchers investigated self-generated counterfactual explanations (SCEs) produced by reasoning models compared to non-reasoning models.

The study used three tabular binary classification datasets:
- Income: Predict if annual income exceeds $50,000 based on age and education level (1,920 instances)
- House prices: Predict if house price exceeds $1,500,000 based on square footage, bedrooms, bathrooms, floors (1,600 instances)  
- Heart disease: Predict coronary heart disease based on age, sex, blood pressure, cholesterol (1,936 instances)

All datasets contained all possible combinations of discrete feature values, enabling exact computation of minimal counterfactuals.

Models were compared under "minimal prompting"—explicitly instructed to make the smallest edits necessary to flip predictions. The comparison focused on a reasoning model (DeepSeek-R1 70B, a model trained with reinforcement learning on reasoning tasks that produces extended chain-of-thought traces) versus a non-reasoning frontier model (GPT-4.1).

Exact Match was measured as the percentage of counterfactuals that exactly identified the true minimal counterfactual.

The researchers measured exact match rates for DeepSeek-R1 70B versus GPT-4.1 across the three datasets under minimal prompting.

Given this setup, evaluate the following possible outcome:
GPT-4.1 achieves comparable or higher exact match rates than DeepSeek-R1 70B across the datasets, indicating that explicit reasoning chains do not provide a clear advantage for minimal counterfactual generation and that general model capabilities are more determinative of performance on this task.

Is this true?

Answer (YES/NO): NO